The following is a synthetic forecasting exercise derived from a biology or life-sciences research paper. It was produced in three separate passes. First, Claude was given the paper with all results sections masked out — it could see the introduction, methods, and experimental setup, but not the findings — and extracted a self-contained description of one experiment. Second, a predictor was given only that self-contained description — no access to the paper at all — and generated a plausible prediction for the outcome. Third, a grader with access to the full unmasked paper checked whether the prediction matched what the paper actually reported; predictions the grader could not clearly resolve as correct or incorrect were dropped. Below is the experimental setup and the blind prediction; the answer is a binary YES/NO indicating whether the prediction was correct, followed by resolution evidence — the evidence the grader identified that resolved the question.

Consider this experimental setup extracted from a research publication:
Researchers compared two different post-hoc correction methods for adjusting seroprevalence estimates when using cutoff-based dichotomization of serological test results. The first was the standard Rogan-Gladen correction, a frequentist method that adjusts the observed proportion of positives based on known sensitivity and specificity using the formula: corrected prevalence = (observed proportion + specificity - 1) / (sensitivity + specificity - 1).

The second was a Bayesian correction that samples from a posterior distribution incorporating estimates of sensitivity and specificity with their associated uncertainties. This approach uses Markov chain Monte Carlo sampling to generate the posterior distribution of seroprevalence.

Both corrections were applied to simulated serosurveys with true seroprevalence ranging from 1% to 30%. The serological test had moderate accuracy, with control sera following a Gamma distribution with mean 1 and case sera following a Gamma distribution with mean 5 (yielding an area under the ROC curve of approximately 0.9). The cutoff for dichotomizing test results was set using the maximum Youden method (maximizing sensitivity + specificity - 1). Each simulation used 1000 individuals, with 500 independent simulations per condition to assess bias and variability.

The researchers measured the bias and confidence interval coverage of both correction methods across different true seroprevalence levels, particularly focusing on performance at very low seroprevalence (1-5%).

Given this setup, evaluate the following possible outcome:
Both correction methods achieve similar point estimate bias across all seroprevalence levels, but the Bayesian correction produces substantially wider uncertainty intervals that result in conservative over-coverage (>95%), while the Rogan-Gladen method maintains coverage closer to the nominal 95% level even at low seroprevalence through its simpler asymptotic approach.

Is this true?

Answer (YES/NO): NO